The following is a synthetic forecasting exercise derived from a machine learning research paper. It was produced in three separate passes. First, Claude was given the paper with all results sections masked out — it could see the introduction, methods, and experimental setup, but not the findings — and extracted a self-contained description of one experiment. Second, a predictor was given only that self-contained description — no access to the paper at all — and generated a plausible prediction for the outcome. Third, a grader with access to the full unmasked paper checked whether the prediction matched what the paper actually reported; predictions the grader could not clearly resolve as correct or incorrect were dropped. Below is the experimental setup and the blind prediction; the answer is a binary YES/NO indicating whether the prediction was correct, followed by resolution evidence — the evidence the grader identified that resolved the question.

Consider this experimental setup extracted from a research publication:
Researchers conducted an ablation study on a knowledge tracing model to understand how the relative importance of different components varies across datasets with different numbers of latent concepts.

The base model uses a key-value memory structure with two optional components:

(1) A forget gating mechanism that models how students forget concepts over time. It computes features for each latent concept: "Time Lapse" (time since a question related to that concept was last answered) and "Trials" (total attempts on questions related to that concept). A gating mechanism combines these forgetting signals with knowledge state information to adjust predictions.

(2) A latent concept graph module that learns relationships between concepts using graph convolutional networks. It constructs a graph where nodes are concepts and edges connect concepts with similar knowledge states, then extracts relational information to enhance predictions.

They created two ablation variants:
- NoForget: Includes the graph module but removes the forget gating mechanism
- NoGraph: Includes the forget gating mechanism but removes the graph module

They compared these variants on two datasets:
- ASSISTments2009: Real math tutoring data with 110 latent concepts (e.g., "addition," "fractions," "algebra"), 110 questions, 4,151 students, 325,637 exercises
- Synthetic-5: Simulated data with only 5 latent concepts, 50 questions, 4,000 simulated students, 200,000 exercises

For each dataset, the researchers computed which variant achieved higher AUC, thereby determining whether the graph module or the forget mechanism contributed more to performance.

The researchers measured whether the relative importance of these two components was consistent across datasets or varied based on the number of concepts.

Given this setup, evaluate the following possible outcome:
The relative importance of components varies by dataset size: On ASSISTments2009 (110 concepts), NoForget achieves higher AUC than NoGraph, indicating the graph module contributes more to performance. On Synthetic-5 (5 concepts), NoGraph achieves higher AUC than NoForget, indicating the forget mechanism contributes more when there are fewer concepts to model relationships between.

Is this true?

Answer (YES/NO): NO